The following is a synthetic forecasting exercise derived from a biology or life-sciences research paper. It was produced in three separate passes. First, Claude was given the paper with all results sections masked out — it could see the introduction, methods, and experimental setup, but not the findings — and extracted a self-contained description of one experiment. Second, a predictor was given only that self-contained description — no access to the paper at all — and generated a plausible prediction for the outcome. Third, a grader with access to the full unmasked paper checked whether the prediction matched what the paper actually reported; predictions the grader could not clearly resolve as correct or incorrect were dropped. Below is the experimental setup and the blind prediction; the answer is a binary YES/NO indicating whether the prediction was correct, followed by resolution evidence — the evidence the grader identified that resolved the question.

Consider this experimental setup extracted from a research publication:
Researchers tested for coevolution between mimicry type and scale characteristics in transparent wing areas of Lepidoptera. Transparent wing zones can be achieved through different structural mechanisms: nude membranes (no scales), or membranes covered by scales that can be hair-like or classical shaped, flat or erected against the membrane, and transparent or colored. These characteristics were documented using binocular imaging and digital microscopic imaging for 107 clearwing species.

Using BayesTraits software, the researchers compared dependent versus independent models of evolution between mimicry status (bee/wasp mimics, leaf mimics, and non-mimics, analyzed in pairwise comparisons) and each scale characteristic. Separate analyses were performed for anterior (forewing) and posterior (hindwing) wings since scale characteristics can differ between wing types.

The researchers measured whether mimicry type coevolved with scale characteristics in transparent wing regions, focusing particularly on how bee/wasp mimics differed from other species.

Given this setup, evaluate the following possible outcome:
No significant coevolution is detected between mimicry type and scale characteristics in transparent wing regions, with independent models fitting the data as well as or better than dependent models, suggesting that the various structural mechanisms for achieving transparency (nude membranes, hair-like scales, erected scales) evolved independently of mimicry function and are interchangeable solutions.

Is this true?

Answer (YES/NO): NO